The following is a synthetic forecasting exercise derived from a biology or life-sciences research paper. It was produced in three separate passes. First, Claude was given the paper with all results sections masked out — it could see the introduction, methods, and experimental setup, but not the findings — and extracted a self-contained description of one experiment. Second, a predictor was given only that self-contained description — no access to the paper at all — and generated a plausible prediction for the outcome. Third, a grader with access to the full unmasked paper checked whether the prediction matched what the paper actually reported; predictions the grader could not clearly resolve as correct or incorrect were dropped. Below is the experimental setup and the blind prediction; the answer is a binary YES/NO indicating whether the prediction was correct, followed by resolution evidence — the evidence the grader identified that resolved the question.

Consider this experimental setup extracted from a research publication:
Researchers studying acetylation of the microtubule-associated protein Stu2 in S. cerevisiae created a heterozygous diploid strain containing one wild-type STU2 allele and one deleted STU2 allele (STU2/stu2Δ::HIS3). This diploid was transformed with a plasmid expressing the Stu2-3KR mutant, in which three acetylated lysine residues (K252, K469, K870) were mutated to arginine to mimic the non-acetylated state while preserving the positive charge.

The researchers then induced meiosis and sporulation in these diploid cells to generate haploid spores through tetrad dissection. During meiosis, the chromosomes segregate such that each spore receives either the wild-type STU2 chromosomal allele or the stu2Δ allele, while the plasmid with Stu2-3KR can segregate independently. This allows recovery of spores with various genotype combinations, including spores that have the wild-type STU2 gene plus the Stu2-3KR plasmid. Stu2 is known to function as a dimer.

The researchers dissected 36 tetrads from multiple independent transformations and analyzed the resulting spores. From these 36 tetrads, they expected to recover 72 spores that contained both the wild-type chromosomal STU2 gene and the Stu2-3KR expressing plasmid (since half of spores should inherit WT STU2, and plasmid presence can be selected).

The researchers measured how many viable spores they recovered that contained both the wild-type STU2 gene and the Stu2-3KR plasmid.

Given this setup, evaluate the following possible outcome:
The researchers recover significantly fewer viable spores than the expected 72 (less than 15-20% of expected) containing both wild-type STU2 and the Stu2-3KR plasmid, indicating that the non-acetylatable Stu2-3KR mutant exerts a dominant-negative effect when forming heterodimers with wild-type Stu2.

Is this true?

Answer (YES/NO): YES